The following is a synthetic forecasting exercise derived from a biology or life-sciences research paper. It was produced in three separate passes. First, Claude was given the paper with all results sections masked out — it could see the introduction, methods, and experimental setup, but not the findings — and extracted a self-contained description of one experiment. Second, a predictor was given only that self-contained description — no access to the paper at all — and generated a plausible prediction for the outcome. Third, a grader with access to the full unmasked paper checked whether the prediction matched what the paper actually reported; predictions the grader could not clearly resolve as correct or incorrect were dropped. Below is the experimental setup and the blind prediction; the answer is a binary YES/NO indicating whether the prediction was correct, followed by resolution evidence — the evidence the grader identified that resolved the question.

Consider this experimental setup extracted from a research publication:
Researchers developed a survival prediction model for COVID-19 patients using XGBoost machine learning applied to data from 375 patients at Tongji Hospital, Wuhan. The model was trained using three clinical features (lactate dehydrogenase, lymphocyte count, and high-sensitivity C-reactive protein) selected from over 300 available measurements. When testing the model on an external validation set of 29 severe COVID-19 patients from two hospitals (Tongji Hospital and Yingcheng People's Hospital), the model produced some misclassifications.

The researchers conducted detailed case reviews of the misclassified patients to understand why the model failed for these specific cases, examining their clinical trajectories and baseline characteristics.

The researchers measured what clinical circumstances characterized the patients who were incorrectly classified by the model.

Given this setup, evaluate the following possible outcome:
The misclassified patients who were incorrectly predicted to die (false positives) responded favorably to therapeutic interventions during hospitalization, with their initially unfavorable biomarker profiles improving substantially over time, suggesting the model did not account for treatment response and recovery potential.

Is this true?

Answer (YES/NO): NO